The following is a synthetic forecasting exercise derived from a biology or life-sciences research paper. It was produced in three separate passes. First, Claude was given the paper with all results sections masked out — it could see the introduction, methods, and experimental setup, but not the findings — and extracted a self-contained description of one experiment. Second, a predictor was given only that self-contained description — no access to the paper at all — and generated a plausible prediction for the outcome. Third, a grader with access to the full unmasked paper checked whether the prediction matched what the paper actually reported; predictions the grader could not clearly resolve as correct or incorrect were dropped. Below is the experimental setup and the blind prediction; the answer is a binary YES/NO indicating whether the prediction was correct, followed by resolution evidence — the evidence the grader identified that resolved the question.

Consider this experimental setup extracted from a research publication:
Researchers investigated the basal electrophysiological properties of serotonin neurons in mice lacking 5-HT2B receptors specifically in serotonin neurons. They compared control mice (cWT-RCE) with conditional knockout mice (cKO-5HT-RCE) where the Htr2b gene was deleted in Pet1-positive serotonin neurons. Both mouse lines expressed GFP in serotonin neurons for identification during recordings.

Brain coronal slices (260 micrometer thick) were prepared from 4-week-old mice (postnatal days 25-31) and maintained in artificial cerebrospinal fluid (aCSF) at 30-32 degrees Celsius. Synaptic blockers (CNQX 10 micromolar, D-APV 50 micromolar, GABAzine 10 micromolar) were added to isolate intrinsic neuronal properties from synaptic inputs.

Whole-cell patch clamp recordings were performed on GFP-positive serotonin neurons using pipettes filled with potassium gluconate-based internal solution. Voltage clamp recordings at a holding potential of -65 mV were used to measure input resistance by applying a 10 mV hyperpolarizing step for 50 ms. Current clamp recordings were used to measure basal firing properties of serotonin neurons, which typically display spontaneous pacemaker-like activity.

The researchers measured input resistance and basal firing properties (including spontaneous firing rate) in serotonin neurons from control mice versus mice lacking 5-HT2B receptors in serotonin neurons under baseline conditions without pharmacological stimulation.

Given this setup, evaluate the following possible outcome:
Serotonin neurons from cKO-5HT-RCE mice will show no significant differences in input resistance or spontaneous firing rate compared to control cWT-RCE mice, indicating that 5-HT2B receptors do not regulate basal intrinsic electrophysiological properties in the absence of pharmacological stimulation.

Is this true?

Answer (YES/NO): YES